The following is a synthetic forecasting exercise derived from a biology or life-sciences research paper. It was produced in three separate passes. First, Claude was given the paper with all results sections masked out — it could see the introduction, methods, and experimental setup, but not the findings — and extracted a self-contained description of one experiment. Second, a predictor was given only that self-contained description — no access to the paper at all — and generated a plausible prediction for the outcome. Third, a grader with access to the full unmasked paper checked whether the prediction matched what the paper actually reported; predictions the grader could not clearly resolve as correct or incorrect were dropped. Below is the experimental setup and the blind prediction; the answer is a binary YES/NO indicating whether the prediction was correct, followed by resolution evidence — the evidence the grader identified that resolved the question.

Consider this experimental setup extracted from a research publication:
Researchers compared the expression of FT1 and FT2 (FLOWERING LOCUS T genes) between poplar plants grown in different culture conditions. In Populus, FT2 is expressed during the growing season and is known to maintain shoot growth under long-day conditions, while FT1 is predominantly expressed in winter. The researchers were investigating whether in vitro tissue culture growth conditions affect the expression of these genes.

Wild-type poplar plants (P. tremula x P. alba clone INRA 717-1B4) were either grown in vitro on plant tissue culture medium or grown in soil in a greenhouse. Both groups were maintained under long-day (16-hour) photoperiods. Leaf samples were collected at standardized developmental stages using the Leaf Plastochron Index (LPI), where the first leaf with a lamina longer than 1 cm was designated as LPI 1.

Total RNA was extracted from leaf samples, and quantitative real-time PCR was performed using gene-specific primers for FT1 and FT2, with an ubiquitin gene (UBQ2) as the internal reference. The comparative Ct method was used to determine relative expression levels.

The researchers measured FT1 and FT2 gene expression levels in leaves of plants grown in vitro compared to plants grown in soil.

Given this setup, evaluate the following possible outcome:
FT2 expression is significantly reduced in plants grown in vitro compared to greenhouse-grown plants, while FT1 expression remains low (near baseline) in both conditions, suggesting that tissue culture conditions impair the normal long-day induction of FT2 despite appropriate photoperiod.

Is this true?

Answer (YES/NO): NO